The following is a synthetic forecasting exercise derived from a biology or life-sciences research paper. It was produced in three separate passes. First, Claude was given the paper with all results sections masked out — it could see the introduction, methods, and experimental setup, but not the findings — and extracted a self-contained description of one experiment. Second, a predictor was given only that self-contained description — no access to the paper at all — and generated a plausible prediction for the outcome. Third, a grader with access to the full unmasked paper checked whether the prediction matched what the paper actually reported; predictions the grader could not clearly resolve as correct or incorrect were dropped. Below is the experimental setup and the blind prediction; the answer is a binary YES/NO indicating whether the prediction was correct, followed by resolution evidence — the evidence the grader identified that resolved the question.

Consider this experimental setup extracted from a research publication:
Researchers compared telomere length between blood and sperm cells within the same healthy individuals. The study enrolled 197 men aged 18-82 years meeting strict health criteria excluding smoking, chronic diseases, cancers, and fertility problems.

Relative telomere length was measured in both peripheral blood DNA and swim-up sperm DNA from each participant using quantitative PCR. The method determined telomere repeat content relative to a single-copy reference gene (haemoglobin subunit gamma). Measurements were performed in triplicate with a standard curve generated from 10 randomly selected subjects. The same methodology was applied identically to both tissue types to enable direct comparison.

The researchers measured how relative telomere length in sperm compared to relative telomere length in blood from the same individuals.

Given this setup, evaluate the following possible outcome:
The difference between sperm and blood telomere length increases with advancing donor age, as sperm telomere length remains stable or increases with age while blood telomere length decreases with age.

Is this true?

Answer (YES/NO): YES